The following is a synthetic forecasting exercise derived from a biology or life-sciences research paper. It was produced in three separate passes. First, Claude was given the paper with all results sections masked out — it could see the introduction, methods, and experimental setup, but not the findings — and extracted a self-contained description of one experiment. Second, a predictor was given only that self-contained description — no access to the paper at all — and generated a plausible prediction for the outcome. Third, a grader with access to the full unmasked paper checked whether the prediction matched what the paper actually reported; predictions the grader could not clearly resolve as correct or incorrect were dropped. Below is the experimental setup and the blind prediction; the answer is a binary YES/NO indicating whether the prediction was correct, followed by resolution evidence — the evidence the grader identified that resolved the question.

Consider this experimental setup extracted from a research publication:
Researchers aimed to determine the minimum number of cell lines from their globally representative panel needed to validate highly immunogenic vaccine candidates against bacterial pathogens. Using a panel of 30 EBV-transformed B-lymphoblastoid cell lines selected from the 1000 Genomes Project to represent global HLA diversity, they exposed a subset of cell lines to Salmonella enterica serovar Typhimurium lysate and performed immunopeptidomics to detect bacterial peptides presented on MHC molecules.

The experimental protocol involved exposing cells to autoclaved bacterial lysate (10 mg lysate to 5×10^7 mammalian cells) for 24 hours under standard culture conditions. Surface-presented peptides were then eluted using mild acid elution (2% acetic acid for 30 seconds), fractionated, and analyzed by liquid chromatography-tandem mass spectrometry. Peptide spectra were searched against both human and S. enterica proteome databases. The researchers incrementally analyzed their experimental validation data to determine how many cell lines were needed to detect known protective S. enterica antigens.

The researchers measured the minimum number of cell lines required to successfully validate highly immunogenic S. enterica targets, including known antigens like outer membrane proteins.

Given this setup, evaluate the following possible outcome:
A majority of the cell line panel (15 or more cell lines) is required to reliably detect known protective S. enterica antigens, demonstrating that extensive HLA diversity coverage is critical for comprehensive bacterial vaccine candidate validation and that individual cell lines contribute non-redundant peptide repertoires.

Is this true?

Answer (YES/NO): NO